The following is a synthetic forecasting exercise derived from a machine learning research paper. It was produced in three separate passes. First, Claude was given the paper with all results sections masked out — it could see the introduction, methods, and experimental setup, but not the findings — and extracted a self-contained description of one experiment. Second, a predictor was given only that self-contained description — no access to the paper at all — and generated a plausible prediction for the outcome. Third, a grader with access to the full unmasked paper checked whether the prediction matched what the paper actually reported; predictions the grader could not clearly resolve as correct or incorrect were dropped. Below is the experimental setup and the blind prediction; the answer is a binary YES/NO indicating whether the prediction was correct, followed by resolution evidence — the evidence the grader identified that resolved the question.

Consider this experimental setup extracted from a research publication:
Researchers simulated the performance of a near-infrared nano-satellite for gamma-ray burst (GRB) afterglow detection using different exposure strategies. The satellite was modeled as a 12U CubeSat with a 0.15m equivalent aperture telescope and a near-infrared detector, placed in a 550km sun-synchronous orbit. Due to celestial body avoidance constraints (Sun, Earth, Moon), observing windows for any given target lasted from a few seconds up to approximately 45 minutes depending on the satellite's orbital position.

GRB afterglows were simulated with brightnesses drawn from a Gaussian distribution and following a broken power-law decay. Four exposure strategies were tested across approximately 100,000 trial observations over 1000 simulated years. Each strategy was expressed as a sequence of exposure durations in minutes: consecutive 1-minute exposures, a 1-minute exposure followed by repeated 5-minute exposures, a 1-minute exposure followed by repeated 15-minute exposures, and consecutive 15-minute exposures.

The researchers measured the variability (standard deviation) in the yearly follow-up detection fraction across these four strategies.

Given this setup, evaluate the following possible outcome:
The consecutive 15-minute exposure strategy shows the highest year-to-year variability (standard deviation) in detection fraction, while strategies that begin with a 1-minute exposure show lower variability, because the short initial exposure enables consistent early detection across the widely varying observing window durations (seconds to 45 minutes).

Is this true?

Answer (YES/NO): NO